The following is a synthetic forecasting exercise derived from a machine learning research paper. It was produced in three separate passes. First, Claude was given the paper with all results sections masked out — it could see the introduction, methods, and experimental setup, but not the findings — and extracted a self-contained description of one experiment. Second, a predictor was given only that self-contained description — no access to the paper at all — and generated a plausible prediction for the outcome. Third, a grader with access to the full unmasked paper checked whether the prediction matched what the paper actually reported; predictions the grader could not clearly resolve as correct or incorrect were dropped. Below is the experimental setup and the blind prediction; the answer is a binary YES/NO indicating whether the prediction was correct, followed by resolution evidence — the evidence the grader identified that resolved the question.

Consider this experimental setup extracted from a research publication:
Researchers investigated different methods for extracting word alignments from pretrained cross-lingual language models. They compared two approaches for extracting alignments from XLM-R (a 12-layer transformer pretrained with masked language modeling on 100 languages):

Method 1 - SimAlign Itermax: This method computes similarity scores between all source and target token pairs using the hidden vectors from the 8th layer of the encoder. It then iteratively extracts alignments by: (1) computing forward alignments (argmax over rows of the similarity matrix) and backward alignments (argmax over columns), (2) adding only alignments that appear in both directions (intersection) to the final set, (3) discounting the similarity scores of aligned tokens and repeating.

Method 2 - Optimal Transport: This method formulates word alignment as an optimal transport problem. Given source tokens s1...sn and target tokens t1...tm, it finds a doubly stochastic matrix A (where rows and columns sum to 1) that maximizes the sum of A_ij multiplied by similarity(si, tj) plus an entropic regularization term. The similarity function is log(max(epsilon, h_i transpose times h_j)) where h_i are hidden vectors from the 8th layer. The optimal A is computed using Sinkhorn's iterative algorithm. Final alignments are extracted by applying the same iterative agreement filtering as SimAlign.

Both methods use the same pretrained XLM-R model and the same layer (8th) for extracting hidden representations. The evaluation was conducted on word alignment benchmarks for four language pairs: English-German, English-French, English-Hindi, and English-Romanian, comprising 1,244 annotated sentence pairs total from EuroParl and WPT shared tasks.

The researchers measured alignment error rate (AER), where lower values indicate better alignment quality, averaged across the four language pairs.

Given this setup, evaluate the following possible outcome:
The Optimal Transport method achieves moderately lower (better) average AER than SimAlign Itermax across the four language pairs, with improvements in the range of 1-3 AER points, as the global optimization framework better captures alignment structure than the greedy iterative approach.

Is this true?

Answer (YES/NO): YES